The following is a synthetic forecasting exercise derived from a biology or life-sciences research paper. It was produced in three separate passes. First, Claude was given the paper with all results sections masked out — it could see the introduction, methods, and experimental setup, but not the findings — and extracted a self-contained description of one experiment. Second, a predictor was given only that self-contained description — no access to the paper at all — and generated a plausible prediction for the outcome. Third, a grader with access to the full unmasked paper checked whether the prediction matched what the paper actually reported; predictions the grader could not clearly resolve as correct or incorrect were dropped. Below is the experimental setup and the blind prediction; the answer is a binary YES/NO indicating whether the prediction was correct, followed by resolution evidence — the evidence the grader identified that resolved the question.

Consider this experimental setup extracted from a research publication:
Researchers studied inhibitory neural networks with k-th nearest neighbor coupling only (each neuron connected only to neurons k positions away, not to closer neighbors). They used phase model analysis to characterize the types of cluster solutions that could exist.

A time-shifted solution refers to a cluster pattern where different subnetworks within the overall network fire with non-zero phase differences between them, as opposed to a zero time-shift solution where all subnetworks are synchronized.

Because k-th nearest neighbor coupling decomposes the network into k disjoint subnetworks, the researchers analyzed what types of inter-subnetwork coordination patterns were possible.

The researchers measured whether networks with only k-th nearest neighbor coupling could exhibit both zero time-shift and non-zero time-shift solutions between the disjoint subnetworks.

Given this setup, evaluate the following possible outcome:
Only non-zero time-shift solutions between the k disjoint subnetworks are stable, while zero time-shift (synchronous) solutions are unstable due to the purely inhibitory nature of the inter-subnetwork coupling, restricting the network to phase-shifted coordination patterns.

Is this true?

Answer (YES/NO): NO